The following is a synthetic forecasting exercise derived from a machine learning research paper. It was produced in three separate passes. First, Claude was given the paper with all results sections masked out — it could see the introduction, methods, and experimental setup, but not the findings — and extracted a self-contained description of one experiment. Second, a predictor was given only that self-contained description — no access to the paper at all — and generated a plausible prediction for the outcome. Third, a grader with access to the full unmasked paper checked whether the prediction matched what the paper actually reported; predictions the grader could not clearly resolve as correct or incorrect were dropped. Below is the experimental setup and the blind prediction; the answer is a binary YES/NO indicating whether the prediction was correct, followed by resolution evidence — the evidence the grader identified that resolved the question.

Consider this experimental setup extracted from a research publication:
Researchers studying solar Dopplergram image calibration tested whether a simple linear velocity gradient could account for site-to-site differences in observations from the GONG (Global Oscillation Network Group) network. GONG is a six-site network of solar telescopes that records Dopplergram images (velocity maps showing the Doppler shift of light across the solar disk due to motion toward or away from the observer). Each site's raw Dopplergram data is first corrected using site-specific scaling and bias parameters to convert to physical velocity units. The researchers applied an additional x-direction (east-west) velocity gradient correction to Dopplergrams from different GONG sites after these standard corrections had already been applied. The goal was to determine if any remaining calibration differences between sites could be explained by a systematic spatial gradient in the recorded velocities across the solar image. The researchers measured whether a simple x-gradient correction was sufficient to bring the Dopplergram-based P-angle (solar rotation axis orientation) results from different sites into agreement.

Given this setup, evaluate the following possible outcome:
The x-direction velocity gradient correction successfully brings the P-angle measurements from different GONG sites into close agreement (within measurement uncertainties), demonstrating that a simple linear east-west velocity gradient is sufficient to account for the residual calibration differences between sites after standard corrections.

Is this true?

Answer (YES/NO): NO